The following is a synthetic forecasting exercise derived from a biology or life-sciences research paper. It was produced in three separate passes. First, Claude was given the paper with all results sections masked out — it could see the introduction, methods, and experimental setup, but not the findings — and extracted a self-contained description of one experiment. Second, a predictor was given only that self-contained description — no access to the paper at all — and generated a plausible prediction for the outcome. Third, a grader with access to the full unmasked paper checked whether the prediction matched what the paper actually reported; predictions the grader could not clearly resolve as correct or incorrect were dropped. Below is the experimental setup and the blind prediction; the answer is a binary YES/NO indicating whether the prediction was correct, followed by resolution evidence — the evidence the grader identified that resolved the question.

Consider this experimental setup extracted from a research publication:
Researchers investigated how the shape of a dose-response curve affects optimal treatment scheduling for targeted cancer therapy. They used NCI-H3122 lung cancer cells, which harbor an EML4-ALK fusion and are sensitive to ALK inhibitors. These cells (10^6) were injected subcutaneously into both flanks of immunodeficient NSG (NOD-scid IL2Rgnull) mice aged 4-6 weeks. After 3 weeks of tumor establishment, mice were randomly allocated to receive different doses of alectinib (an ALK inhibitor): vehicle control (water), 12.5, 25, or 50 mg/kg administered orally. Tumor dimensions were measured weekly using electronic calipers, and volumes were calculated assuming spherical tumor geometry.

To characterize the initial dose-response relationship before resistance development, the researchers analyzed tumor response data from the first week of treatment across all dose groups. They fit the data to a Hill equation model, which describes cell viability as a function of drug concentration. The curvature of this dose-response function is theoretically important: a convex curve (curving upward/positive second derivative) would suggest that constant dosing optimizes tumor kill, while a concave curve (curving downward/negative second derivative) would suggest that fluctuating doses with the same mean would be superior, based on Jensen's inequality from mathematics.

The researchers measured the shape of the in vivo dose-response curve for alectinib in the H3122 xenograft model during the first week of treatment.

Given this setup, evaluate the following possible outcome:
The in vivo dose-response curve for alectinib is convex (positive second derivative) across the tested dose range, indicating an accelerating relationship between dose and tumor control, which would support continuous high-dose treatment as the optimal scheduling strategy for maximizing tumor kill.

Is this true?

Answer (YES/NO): YES